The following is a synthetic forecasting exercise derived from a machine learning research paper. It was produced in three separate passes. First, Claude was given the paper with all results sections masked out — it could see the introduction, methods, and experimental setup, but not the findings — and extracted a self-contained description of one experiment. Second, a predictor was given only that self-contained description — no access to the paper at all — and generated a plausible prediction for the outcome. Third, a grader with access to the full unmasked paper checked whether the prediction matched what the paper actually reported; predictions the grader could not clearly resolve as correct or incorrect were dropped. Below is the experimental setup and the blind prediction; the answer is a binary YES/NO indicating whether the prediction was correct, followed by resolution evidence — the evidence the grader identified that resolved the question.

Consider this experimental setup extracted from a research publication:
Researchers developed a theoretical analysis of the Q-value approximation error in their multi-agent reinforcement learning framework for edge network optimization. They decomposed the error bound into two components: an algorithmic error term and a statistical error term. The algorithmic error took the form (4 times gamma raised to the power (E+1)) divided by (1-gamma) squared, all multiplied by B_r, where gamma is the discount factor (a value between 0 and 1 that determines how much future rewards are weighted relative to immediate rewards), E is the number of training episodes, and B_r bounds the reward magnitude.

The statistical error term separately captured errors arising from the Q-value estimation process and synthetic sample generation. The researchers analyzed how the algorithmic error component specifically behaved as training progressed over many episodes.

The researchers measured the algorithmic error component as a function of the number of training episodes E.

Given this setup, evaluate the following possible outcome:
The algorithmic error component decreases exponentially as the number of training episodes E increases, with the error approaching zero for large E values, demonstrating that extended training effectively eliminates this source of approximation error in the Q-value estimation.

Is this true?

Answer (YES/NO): YES